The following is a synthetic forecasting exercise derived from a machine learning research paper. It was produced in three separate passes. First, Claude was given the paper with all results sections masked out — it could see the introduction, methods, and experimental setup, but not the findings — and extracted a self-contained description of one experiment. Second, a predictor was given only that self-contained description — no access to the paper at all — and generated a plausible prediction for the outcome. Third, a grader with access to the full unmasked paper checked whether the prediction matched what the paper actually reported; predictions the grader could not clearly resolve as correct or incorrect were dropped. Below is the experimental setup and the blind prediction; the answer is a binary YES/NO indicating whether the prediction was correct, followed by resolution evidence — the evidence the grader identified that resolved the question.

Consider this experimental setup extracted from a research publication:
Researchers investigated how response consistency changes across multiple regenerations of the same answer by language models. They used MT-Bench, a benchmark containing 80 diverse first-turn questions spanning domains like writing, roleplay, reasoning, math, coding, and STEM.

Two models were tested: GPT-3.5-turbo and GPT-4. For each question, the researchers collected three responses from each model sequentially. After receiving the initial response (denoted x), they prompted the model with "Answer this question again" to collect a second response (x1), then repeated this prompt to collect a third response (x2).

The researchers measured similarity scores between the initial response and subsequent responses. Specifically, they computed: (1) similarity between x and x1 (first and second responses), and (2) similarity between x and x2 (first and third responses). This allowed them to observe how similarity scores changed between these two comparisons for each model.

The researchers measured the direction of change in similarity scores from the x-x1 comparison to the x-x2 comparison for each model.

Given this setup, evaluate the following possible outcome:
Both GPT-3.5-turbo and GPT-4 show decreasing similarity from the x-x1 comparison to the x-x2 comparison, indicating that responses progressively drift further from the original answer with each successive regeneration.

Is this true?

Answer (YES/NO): NO